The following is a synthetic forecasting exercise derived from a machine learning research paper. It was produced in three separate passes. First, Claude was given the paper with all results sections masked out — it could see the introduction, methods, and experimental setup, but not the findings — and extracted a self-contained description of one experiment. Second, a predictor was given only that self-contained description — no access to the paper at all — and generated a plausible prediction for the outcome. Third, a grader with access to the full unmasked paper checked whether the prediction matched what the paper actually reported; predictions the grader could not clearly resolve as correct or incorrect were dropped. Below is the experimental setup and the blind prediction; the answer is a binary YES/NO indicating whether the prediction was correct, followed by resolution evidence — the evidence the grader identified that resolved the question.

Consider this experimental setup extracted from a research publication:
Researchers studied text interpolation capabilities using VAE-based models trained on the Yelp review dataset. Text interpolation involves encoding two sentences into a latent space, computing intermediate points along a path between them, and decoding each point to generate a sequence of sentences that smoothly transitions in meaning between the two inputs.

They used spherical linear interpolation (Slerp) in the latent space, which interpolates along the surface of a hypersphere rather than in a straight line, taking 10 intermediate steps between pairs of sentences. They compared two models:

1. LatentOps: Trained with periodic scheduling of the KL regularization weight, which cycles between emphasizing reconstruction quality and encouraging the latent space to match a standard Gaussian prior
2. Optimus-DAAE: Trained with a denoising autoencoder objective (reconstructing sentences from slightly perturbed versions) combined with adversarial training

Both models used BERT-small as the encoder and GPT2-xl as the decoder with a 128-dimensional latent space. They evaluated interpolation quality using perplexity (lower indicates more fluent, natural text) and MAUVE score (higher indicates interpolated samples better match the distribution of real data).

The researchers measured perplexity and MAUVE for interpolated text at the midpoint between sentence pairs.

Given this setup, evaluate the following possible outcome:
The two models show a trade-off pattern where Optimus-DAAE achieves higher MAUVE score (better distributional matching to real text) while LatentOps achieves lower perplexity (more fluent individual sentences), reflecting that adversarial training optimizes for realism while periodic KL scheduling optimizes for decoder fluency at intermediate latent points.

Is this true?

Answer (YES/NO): YES